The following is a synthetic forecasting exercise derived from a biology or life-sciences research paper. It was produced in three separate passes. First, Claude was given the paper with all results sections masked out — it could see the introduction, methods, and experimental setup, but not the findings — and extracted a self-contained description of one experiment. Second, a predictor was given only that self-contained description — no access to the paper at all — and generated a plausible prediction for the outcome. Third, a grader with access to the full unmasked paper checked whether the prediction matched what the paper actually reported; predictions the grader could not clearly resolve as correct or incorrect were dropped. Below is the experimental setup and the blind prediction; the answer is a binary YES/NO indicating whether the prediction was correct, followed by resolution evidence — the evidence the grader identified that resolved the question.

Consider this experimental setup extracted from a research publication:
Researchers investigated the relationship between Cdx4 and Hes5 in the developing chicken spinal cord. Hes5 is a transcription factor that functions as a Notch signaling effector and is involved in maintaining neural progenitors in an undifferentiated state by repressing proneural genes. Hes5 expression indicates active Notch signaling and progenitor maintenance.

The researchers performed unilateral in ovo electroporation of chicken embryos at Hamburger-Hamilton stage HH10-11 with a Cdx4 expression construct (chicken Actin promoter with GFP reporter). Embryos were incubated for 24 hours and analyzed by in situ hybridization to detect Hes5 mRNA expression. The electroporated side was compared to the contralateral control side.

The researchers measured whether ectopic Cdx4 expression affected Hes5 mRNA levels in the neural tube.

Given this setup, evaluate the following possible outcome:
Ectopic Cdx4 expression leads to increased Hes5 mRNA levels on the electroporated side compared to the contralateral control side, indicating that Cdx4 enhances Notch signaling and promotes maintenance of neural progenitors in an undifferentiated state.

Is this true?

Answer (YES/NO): NO